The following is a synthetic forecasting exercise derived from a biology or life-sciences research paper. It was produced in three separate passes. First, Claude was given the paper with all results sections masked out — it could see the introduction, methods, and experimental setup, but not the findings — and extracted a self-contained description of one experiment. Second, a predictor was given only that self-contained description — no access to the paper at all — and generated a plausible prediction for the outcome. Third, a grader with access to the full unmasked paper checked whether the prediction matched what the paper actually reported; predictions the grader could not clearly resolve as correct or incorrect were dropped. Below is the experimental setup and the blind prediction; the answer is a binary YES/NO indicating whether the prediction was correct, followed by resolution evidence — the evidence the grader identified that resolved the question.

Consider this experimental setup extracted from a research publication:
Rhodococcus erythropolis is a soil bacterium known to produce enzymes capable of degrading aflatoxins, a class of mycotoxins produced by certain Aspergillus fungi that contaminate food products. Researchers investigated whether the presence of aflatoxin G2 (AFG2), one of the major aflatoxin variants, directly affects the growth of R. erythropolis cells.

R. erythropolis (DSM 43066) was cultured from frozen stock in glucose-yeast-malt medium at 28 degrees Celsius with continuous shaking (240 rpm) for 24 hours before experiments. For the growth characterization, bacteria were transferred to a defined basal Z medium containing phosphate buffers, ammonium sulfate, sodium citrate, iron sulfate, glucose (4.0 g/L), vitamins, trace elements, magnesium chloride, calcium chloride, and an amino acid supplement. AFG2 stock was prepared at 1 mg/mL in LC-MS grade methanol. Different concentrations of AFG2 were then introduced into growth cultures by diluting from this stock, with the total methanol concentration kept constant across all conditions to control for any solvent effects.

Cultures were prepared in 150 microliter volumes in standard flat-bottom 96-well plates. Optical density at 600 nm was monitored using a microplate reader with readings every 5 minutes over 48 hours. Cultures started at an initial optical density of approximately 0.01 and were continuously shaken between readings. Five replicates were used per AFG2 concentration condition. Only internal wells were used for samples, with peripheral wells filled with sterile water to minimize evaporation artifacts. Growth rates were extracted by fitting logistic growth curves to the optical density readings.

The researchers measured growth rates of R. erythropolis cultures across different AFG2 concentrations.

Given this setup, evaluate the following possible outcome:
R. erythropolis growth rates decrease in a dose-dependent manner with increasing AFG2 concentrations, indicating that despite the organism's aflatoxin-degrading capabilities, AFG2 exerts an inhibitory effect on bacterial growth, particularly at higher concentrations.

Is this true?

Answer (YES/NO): NO